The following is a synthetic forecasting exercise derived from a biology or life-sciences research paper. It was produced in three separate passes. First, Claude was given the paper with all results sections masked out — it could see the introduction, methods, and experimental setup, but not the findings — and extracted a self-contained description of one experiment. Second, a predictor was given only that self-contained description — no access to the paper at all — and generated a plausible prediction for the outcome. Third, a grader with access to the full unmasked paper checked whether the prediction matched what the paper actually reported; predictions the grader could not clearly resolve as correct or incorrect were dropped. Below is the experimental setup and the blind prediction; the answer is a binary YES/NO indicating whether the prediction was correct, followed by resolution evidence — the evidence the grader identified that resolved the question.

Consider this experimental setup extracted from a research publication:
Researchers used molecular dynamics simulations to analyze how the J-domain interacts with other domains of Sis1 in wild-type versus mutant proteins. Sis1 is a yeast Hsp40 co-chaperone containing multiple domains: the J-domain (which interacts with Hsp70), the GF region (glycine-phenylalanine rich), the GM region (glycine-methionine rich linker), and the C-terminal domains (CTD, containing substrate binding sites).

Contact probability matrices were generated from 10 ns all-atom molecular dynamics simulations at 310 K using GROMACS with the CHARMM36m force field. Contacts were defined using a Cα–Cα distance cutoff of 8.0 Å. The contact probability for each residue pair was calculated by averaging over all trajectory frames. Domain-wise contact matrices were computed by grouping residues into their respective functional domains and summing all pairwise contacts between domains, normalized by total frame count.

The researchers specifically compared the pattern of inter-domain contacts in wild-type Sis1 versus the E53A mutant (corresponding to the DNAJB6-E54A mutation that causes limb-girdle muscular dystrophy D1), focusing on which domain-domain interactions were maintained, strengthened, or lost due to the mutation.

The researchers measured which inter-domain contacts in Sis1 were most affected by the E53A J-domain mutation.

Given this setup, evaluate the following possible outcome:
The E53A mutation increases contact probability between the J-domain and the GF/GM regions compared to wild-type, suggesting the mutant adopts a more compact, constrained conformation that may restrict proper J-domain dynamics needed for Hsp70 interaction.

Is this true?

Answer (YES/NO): NO